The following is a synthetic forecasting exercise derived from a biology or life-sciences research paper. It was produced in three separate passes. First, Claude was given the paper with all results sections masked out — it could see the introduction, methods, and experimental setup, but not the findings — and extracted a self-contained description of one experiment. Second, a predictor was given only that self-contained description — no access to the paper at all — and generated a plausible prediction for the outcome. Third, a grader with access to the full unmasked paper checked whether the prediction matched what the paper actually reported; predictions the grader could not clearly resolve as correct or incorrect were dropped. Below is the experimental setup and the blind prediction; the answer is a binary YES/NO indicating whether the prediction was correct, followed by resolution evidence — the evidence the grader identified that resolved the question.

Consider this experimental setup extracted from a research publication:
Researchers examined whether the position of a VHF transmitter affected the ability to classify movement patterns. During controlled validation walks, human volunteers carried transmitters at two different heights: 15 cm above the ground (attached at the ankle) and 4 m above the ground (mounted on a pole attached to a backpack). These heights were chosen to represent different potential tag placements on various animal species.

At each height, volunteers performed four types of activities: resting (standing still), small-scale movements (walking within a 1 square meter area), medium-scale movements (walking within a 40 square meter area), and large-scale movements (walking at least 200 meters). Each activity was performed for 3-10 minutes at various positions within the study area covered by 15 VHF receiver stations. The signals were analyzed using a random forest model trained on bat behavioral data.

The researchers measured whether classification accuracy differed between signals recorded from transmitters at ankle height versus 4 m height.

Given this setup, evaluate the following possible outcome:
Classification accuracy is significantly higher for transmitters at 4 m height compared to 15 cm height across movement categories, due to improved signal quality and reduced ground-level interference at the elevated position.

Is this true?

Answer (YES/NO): NO